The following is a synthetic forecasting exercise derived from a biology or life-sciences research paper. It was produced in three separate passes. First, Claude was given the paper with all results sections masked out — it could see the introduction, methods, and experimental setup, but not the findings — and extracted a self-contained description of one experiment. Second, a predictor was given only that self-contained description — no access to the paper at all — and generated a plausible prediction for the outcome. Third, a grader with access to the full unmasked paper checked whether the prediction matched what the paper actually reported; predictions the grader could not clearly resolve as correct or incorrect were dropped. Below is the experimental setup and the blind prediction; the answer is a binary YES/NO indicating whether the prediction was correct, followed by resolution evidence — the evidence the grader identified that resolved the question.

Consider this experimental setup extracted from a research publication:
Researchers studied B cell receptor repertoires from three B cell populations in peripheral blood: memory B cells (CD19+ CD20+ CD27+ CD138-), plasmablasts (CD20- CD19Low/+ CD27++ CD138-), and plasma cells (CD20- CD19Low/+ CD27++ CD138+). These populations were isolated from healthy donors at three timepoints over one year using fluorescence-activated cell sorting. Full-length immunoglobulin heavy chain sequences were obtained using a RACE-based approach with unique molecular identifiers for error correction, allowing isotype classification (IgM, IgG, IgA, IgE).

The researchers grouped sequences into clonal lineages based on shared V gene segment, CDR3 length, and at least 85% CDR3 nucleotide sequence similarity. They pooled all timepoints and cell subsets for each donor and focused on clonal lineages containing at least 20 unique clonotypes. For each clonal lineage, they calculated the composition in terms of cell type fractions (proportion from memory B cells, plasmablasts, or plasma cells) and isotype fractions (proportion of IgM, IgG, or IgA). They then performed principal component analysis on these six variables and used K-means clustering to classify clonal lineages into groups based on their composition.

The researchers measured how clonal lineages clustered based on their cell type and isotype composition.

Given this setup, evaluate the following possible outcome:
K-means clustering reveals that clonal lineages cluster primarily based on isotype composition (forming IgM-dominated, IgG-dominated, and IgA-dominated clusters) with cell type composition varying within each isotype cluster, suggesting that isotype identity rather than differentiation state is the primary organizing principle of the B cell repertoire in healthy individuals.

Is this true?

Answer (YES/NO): NO